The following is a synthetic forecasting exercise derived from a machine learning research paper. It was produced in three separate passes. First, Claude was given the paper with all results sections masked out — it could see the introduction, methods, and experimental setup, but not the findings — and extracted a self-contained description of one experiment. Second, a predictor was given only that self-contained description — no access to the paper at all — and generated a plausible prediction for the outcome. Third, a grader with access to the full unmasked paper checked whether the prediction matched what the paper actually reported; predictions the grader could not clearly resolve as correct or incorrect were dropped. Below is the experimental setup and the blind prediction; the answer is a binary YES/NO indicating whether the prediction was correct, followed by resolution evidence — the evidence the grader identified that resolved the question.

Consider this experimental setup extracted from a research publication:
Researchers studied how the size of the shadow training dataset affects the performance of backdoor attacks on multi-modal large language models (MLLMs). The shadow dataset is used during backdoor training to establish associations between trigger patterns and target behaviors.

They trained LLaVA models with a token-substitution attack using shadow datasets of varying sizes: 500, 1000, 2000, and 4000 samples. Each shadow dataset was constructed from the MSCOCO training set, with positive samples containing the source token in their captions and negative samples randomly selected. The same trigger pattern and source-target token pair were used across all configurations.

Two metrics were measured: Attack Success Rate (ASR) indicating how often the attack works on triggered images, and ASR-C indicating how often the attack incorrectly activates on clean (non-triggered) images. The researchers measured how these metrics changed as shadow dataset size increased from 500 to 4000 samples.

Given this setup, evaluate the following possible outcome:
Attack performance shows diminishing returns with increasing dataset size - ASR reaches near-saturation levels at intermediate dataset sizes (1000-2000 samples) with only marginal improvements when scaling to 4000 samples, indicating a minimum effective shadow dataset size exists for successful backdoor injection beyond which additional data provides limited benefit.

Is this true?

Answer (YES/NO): YES